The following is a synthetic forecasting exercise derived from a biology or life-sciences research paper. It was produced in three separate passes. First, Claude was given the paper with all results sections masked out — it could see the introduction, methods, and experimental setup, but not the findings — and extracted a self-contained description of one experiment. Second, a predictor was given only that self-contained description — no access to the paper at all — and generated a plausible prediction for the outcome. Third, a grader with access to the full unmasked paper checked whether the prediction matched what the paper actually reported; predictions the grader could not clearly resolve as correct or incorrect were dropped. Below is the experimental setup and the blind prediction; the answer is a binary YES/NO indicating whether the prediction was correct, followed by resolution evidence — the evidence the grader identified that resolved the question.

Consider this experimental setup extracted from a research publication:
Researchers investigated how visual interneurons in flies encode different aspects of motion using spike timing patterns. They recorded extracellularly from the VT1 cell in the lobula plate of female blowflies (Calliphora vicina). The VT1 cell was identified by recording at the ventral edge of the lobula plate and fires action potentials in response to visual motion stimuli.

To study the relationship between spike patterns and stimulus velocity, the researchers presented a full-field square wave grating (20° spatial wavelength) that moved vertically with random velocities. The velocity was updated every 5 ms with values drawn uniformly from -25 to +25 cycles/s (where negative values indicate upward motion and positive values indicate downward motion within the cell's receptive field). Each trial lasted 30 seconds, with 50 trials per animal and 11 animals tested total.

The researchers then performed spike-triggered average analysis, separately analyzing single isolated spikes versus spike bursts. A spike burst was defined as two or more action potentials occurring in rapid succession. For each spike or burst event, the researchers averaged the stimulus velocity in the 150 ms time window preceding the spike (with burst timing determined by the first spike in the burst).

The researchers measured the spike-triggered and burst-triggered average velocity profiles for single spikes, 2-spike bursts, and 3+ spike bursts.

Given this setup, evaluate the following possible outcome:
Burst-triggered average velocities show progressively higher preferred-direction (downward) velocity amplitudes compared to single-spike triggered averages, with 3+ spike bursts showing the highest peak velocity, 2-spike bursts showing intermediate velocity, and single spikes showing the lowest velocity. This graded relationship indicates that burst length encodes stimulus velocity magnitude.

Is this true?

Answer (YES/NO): YES